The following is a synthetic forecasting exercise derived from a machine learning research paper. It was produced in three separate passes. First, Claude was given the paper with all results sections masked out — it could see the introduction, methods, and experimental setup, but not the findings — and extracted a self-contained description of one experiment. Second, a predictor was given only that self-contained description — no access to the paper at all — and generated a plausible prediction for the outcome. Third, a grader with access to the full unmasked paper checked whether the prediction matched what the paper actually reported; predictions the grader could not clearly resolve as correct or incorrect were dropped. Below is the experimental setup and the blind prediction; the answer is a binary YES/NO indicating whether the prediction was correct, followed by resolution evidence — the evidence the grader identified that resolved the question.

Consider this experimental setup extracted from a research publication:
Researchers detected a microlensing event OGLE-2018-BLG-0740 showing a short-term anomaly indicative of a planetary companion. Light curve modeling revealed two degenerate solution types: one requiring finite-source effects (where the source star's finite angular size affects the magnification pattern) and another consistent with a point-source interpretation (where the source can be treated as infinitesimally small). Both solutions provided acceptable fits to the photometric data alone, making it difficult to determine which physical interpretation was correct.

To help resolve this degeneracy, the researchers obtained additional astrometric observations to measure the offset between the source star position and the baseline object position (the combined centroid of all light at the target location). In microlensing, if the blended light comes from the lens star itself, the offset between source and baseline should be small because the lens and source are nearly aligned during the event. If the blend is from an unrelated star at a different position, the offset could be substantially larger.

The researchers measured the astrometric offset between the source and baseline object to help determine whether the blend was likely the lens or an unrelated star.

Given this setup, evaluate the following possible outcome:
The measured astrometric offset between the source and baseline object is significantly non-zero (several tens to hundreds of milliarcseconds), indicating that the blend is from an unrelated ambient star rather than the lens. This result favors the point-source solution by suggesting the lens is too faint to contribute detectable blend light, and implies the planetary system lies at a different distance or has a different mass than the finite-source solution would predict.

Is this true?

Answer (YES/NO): NO